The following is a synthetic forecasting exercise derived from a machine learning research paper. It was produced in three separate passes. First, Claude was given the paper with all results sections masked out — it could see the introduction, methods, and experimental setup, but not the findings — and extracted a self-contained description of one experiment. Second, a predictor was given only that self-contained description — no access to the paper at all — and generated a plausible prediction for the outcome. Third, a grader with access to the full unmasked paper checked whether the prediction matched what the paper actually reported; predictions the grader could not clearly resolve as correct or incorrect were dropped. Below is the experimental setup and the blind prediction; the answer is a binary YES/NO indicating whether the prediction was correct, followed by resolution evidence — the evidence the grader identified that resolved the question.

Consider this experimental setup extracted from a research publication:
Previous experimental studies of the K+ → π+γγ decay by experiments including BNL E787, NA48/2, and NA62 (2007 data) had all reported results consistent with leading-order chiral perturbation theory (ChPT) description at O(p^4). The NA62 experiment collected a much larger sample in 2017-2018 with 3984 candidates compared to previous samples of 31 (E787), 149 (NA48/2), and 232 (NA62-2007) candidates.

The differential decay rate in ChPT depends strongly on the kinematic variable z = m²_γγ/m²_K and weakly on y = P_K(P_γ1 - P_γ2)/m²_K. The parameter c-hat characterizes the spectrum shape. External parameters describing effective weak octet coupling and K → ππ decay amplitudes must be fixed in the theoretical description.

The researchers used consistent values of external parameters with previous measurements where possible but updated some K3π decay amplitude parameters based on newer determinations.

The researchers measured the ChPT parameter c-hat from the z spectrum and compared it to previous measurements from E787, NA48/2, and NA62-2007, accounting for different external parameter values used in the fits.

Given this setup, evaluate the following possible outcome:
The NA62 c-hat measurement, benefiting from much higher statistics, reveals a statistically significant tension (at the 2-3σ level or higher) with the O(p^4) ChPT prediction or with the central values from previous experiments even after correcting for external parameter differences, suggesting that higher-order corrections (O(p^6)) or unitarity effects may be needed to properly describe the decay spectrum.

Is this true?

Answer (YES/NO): YES